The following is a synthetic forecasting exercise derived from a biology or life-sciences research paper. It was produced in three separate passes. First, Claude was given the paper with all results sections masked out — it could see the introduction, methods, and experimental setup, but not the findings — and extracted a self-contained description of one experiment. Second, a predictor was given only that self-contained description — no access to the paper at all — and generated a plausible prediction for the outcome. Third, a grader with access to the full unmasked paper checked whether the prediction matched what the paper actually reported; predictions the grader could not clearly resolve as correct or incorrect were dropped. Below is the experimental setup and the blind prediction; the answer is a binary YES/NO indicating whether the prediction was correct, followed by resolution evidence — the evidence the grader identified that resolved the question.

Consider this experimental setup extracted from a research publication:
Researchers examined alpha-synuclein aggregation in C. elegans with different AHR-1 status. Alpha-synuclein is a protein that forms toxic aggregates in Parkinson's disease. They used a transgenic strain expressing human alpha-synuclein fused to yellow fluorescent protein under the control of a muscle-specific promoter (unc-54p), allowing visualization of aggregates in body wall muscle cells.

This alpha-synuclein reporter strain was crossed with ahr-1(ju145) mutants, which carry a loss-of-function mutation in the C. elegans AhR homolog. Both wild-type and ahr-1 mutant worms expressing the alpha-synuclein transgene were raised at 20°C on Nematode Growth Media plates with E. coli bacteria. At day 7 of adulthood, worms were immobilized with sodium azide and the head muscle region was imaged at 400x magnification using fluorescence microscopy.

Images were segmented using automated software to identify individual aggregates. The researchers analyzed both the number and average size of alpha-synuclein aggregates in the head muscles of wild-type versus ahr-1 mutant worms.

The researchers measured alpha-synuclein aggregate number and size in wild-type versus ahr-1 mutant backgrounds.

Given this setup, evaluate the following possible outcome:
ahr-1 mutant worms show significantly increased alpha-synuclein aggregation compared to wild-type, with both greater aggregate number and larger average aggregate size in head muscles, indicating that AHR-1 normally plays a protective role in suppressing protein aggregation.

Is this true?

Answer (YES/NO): NO